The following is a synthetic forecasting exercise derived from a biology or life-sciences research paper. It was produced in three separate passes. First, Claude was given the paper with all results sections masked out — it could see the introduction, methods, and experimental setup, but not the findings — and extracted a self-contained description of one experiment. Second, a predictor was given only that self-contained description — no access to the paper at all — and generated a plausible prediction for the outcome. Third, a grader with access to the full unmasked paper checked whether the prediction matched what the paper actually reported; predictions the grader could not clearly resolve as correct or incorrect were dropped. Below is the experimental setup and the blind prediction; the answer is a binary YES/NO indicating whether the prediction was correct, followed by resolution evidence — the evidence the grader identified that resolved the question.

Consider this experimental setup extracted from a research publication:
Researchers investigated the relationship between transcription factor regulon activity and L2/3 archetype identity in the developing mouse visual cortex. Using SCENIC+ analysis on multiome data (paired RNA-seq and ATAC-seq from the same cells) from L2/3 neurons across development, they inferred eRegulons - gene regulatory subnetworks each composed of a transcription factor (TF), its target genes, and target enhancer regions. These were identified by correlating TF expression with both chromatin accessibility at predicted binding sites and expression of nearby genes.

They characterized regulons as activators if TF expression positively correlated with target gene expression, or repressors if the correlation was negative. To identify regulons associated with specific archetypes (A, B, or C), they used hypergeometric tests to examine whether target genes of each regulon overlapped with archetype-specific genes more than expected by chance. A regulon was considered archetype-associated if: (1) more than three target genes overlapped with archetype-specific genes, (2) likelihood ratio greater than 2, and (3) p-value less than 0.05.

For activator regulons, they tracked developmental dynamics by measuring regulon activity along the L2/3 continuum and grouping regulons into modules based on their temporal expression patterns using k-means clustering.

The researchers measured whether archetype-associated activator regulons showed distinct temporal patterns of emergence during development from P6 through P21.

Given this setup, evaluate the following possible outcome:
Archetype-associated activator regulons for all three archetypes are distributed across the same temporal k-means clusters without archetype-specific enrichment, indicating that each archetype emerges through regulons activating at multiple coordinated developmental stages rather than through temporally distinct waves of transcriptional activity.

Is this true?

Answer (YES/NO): NO